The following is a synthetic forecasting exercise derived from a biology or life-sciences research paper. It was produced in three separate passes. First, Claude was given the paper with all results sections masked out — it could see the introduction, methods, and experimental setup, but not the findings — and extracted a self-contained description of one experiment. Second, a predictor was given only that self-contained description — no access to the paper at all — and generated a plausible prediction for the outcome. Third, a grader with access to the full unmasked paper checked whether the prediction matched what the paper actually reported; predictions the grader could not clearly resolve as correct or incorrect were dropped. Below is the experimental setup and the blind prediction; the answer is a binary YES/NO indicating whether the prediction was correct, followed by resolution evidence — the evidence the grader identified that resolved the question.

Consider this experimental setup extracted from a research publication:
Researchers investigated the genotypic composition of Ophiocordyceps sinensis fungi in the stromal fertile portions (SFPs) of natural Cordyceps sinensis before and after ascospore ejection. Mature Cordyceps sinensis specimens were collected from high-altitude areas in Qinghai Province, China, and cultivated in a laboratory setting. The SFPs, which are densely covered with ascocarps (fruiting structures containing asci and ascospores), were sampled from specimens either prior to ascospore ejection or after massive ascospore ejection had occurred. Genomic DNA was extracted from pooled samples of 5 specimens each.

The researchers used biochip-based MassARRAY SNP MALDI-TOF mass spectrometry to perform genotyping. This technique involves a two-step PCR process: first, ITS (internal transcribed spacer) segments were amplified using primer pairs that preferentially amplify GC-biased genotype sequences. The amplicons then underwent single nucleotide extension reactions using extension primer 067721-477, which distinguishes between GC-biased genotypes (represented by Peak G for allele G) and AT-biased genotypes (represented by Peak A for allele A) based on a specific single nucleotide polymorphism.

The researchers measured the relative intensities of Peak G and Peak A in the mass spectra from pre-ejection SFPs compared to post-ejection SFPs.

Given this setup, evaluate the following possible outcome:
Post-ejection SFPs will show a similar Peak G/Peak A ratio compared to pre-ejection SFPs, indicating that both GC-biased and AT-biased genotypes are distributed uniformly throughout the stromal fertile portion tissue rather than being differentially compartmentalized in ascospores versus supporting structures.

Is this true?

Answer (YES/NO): YES